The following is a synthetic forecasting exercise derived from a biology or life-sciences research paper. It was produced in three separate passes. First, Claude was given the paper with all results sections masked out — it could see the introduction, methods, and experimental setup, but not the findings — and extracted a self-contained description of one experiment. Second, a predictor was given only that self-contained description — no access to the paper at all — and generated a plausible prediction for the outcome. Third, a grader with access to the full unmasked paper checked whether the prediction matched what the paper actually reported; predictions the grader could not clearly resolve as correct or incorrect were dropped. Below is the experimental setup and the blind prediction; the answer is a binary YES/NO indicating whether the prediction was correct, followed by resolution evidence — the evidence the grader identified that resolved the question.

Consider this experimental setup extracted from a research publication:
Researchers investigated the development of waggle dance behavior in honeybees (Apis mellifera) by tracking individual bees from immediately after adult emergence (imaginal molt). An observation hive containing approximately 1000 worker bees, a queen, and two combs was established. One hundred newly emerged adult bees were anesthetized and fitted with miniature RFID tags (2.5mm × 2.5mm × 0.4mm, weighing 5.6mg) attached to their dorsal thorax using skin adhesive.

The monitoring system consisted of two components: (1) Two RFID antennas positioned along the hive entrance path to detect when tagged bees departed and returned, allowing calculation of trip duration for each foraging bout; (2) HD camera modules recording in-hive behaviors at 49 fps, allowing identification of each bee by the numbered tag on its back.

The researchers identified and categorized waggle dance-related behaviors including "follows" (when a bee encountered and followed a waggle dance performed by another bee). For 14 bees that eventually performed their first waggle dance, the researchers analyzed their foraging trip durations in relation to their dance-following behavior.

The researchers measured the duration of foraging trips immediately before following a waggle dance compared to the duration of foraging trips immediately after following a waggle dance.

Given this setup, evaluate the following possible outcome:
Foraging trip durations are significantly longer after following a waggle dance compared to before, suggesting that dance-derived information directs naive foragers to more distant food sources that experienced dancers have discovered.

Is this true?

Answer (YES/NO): YES